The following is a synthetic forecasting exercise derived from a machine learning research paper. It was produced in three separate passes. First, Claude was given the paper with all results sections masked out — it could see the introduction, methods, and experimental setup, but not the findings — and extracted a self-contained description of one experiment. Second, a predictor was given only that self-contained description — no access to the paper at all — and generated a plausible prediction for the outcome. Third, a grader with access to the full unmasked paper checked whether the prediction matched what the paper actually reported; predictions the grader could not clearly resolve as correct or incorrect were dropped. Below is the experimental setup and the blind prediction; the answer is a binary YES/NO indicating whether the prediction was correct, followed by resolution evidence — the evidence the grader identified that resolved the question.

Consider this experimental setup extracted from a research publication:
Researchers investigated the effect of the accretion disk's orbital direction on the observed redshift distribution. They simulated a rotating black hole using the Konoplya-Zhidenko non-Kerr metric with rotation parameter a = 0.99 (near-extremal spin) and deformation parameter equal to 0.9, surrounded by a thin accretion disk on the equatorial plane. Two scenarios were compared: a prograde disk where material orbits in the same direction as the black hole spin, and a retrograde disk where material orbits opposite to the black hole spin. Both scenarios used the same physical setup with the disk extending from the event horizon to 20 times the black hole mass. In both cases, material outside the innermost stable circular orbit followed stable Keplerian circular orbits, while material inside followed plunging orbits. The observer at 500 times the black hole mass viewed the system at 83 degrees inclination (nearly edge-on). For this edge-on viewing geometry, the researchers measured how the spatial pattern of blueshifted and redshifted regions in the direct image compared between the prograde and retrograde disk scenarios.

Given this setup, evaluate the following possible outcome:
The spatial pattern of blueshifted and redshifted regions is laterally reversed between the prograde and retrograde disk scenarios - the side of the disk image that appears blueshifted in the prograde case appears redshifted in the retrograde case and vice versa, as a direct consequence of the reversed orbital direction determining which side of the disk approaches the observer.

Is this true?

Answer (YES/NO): YES